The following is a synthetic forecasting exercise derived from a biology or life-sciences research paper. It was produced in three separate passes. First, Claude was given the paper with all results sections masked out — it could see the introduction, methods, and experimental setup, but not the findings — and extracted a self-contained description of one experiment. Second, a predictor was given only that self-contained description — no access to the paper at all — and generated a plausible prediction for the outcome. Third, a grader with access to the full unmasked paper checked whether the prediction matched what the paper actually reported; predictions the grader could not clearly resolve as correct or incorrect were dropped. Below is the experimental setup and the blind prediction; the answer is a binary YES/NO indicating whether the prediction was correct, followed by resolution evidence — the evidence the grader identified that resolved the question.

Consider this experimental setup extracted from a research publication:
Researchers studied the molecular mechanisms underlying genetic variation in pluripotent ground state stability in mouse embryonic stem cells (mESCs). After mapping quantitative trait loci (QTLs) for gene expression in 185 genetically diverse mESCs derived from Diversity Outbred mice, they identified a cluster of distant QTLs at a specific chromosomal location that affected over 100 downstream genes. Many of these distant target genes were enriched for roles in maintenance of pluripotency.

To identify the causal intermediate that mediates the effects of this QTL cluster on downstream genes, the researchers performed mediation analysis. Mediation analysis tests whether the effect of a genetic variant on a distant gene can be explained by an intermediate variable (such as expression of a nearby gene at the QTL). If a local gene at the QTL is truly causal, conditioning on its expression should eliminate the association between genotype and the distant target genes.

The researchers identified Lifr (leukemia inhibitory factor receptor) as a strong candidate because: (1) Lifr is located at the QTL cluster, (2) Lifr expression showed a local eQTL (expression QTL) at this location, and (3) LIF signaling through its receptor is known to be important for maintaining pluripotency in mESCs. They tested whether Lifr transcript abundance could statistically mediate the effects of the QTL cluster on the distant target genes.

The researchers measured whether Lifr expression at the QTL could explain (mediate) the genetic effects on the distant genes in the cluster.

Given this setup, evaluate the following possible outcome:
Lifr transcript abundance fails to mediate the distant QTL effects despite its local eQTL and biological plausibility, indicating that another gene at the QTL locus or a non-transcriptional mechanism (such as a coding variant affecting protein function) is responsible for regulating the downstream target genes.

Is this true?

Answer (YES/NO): NO